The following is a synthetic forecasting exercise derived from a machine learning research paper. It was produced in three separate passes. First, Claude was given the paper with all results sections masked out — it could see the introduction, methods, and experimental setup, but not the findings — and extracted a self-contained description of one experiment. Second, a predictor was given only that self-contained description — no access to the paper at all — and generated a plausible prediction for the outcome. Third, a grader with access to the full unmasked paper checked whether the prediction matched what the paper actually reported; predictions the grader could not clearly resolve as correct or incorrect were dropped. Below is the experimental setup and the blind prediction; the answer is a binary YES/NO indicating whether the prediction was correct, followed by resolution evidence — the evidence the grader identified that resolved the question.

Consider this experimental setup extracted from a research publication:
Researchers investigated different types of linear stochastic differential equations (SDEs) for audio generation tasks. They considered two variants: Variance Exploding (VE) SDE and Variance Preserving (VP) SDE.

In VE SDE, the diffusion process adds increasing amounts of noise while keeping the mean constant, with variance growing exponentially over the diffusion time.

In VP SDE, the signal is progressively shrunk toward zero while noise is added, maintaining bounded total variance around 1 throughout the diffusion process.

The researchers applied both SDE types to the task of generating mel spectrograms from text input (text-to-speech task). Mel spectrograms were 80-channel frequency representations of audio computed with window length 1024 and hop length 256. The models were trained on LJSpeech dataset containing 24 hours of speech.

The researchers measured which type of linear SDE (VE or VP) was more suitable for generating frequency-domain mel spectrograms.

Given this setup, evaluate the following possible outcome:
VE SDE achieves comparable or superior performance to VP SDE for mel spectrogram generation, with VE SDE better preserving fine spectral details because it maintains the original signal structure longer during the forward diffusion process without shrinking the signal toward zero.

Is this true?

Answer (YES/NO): NO